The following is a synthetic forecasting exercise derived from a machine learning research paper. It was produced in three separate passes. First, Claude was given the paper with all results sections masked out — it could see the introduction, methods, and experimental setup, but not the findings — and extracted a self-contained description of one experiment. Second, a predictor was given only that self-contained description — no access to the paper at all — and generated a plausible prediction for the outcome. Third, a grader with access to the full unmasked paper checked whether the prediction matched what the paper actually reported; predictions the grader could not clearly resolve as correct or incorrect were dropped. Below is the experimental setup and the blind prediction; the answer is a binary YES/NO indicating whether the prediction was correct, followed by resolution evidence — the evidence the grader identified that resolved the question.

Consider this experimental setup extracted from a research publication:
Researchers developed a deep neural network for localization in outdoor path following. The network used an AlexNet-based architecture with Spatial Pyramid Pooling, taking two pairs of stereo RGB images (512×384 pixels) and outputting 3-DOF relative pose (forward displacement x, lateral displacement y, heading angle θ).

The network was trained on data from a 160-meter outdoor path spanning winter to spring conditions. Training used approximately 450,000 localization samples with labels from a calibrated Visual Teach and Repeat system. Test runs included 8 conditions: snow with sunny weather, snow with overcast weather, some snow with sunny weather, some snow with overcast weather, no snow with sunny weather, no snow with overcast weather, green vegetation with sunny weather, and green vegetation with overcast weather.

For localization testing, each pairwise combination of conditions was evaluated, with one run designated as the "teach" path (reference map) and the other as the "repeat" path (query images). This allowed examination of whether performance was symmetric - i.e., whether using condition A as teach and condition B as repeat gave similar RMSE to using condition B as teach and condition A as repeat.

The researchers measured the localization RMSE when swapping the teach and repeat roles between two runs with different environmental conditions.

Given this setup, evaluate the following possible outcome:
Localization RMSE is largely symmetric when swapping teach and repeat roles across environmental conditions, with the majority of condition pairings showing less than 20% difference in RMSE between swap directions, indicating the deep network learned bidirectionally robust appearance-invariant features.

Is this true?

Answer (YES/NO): NO